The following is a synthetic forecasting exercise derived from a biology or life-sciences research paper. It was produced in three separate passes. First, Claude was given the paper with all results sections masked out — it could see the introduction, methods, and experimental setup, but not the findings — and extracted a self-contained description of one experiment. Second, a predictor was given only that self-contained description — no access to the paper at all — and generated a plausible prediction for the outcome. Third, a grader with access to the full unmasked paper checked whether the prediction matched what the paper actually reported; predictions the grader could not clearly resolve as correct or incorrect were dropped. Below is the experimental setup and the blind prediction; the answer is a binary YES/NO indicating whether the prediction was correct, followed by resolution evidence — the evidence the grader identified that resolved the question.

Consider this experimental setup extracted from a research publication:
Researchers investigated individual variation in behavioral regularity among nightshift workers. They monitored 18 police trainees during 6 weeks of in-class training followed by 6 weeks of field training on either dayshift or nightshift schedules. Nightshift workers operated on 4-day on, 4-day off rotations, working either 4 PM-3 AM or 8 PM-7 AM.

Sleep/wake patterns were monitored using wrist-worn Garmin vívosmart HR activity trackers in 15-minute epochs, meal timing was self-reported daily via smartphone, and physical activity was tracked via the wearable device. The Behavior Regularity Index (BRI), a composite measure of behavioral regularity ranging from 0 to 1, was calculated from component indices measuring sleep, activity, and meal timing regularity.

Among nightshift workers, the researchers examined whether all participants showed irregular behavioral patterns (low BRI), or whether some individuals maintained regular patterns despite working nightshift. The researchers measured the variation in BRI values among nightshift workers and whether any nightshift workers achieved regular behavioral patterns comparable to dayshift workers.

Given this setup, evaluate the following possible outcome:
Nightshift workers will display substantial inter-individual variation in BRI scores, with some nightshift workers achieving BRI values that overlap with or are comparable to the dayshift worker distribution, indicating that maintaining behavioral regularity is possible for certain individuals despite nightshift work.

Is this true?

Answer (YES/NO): NO